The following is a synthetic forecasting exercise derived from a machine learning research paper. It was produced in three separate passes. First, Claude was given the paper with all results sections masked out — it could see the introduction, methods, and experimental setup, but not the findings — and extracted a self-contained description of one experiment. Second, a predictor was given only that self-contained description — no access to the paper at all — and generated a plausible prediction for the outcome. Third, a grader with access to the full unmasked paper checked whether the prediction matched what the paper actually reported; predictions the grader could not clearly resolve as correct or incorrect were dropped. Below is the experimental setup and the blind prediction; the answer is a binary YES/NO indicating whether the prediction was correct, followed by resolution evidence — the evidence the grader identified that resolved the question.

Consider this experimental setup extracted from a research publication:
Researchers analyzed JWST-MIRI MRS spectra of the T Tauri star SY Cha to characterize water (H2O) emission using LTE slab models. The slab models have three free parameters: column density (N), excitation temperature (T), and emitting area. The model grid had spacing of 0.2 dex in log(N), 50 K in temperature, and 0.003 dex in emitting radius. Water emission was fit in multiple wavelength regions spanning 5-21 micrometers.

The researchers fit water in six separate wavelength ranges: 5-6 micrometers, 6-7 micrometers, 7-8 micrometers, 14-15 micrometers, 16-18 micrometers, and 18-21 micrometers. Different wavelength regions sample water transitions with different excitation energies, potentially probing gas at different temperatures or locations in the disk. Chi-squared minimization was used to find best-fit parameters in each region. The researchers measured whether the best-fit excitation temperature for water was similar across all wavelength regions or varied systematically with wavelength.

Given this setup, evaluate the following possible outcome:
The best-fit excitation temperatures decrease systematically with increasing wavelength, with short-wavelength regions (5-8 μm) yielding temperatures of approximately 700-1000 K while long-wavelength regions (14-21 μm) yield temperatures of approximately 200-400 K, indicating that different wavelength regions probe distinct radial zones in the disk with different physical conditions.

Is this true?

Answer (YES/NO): NO